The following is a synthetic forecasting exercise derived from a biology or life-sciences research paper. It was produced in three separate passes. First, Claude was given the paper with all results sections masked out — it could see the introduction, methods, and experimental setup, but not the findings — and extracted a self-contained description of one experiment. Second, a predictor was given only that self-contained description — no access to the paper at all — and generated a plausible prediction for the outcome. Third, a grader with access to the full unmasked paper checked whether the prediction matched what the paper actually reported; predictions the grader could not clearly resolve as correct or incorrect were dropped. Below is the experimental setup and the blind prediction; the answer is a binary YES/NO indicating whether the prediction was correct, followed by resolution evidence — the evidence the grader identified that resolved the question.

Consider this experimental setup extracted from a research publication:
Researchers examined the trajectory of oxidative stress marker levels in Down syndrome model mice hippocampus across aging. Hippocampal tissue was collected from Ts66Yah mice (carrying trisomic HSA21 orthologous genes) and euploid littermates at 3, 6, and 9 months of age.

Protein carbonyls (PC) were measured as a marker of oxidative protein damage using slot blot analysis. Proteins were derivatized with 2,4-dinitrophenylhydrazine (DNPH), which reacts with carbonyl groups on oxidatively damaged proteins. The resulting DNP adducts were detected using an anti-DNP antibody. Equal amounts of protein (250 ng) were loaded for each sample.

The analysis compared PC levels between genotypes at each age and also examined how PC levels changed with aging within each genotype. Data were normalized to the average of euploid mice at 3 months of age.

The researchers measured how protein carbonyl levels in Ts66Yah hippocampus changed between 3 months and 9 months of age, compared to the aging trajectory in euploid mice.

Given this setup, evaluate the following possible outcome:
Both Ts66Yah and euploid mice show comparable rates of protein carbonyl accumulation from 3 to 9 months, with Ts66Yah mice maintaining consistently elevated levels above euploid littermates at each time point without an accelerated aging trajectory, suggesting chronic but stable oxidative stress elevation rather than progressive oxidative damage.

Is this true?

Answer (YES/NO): NO